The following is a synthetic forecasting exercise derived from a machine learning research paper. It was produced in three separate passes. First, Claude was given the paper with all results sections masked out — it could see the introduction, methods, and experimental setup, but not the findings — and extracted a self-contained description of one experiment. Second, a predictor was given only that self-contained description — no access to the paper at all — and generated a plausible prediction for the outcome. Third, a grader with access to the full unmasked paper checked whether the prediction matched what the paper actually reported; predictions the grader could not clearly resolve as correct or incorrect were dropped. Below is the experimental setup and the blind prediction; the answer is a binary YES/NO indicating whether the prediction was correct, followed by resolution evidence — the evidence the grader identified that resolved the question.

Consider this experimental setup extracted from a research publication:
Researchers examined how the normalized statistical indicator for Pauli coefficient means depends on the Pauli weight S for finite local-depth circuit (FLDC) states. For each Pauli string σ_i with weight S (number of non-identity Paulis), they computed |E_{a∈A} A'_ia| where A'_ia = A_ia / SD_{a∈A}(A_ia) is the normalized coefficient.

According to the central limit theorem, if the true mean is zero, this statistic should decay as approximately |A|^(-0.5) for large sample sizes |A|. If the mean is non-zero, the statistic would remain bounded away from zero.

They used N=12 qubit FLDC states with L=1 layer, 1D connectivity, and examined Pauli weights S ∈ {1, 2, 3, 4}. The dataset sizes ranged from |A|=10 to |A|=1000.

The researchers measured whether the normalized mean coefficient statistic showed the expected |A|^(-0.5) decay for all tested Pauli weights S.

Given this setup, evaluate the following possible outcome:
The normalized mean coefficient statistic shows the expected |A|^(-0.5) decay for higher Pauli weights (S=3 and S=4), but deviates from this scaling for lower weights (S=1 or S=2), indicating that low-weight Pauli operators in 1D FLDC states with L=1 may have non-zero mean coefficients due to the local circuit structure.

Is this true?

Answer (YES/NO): NO